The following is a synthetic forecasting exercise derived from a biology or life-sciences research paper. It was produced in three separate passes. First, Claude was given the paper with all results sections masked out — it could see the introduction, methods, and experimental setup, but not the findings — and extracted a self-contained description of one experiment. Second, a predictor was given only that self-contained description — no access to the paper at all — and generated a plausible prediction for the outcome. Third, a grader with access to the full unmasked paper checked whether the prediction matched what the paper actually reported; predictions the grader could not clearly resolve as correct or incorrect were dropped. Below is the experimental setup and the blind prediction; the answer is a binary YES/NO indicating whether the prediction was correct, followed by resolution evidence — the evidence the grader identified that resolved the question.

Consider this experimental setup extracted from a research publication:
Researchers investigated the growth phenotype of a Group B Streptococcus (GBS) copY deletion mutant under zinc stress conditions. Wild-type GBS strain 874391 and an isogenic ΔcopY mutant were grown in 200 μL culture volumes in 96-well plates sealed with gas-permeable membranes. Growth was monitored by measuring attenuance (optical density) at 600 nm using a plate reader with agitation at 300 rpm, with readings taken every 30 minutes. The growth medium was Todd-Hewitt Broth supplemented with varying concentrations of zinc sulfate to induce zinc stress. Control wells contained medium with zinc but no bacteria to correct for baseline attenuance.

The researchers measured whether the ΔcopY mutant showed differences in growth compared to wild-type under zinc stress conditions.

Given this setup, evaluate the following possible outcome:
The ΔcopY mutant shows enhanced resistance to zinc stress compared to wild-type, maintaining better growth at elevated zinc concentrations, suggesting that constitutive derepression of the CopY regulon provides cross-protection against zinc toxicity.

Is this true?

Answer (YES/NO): NO